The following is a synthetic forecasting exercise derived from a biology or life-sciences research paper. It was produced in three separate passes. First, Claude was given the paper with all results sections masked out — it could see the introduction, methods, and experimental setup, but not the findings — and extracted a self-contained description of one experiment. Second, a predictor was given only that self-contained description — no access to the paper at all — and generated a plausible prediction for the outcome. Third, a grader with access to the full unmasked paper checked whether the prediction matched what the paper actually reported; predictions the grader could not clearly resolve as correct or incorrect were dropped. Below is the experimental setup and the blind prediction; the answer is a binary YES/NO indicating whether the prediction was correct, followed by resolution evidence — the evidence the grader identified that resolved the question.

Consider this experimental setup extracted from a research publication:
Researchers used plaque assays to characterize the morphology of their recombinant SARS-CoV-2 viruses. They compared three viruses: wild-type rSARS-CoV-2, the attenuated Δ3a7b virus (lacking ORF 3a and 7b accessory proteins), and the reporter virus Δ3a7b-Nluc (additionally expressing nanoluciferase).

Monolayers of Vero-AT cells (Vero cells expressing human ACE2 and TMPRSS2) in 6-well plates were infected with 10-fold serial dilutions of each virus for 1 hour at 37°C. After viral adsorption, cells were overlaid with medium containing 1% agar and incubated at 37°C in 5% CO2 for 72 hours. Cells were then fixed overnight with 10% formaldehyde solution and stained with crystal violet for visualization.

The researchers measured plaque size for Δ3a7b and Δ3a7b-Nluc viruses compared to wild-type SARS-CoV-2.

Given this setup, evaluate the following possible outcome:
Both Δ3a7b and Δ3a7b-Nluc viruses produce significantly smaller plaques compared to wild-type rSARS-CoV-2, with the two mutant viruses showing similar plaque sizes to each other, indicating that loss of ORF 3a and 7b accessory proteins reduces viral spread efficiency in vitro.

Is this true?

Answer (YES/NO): YES